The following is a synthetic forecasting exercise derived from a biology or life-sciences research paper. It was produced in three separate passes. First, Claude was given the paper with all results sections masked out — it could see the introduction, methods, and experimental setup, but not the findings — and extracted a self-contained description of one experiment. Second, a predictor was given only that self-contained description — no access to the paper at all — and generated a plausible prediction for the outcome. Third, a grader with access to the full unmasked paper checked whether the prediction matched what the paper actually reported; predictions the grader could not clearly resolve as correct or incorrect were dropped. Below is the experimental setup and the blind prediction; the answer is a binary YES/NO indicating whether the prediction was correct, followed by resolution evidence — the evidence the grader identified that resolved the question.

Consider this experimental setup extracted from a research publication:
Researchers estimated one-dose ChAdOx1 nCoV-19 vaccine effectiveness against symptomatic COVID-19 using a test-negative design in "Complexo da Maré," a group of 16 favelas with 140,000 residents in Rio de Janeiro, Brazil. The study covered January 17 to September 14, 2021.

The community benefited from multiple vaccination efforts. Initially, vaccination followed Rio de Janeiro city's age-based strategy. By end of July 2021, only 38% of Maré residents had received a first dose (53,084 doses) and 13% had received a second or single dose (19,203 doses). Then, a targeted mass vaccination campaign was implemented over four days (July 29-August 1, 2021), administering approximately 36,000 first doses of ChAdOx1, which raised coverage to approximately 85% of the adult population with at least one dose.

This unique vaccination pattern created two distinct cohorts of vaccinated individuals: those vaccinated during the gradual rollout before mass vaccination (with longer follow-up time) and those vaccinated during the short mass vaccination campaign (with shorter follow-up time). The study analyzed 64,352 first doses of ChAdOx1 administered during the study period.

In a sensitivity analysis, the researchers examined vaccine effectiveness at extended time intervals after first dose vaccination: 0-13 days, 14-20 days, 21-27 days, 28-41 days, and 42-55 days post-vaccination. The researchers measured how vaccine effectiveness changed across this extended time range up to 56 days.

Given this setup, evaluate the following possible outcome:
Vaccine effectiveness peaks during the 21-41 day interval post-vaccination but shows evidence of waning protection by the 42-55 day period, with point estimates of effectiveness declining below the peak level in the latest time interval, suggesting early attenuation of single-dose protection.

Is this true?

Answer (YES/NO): NO